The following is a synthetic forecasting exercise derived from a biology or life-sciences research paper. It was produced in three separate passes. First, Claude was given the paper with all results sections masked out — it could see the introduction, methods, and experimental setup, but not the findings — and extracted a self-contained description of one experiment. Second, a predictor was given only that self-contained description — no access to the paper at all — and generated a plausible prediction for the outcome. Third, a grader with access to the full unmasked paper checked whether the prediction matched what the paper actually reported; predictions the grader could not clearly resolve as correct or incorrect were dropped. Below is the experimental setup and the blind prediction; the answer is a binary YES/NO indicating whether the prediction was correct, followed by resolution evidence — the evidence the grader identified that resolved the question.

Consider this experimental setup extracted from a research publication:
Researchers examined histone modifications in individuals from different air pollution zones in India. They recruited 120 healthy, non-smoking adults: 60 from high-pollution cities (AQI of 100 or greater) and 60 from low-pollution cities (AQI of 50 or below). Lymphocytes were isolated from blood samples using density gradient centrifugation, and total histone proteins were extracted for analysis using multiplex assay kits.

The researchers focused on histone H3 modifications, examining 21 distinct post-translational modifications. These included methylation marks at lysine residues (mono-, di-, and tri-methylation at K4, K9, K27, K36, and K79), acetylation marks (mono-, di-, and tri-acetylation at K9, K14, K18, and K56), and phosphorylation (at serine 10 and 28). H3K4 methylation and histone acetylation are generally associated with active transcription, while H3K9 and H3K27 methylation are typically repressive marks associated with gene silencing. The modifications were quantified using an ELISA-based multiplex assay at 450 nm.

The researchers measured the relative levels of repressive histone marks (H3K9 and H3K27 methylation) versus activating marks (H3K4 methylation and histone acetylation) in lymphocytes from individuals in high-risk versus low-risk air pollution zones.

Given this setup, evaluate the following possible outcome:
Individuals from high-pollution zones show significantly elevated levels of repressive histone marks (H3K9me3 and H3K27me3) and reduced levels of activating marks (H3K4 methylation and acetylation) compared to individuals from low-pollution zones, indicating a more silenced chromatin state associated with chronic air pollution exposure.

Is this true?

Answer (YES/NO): NO